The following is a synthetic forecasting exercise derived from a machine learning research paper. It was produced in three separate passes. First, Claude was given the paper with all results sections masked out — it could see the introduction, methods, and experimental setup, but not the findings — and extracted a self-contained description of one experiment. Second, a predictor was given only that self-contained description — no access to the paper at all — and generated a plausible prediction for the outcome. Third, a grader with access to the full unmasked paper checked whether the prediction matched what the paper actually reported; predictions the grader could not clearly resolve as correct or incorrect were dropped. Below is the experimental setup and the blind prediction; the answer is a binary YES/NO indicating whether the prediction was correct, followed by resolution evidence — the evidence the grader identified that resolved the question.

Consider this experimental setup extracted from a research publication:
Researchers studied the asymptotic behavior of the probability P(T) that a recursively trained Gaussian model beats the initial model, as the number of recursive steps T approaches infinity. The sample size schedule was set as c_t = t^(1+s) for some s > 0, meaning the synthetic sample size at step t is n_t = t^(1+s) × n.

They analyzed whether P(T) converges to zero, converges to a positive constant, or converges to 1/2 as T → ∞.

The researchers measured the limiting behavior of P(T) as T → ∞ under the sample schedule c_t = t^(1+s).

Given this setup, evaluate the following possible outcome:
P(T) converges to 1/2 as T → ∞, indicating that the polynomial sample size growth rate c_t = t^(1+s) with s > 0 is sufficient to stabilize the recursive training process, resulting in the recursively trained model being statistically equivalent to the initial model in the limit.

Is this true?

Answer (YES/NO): NO